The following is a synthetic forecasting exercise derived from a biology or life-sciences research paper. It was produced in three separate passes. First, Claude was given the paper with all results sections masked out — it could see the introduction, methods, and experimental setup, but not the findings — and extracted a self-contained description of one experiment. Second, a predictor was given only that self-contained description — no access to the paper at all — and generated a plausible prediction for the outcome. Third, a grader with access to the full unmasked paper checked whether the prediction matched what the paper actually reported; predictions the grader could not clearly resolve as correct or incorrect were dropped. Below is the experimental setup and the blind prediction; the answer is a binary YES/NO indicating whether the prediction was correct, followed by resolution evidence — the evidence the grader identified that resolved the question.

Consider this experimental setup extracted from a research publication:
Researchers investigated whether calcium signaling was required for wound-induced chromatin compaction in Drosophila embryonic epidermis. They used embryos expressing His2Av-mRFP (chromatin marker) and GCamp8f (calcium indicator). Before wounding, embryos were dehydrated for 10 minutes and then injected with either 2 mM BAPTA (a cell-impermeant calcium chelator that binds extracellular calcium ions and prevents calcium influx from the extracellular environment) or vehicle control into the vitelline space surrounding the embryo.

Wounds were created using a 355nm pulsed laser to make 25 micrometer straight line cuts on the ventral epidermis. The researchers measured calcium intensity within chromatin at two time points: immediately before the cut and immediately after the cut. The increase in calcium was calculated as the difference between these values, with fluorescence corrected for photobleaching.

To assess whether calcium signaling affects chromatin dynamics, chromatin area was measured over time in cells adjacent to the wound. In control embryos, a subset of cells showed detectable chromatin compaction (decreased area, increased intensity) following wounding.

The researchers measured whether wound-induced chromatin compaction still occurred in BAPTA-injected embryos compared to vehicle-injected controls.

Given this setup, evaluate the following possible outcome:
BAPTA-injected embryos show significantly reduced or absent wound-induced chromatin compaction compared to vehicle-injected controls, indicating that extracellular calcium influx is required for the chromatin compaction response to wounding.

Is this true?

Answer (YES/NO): NO